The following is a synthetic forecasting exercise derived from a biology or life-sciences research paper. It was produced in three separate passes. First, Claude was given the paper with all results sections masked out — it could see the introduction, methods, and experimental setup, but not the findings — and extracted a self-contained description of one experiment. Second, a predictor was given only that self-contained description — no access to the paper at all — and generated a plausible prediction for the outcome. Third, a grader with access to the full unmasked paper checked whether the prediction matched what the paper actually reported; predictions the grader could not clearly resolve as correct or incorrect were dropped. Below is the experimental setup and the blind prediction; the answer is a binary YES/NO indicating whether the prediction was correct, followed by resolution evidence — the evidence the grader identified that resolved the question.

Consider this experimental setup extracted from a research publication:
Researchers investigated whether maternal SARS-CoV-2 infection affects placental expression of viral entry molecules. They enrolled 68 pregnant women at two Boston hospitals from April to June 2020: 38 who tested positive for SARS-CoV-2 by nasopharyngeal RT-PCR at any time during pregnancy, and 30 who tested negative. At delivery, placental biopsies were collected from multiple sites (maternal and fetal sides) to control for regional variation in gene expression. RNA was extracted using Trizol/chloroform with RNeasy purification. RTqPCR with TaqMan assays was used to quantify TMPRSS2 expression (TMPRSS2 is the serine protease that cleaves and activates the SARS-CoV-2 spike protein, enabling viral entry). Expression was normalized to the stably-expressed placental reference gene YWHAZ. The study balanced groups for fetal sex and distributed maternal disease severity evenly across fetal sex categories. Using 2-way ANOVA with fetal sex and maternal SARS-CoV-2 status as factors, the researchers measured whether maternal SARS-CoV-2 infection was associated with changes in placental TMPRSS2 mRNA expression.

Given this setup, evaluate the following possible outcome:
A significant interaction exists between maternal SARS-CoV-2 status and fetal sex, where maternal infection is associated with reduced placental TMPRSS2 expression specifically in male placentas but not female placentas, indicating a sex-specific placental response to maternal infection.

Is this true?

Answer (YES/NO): YES